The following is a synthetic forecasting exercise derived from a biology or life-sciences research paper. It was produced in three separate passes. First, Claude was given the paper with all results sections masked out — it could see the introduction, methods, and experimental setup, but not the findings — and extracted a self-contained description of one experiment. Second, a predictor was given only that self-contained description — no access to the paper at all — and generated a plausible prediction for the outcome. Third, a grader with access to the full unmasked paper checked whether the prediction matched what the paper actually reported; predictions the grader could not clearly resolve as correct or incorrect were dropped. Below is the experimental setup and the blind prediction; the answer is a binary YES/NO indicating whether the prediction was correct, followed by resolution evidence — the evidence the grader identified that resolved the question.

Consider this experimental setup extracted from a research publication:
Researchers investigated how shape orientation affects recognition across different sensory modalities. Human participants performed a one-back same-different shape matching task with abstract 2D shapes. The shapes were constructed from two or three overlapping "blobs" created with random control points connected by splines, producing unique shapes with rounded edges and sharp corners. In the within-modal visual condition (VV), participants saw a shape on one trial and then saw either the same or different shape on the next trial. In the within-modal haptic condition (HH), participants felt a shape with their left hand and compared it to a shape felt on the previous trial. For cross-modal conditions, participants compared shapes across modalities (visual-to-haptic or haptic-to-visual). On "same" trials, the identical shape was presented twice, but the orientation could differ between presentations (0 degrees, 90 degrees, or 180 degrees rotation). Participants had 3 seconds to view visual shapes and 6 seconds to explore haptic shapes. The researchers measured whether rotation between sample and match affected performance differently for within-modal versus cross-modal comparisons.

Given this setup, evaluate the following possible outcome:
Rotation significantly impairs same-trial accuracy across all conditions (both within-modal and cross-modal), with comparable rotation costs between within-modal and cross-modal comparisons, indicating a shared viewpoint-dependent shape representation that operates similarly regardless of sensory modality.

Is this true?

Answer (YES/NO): NO